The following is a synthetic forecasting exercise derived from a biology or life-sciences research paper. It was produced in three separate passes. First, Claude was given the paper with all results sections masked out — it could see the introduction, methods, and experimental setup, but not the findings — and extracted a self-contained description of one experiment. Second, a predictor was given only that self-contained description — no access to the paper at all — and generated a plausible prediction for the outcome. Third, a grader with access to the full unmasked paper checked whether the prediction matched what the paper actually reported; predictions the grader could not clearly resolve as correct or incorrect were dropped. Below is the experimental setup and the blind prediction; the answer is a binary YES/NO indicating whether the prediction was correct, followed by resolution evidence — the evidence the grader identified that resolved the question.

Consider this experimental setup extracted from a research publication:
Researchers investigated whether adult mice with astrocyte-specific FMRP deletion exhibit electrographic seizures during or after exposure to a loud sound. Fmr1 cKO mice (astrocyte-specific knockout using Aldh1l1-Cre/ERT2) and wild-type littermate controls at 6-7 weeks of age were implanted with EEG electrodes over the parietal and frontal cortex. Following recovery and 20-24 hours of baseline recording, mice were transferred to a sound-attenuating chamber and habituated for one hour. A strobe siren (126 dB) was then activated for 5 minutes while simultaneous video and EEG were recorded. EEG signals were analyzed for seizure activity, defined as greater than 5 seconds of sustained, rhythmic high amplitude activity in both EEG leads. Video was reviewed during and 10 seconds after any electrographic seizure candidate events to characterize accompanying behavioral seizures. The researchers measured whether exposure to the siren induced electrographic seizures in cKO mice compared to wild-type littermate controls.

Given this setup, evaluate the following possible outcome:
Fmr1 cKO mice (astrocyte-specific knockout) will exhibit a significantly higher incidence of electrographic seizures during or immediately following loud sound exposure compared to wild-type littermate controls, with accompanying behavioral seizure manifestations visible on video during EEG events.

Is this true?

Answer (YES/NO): NO